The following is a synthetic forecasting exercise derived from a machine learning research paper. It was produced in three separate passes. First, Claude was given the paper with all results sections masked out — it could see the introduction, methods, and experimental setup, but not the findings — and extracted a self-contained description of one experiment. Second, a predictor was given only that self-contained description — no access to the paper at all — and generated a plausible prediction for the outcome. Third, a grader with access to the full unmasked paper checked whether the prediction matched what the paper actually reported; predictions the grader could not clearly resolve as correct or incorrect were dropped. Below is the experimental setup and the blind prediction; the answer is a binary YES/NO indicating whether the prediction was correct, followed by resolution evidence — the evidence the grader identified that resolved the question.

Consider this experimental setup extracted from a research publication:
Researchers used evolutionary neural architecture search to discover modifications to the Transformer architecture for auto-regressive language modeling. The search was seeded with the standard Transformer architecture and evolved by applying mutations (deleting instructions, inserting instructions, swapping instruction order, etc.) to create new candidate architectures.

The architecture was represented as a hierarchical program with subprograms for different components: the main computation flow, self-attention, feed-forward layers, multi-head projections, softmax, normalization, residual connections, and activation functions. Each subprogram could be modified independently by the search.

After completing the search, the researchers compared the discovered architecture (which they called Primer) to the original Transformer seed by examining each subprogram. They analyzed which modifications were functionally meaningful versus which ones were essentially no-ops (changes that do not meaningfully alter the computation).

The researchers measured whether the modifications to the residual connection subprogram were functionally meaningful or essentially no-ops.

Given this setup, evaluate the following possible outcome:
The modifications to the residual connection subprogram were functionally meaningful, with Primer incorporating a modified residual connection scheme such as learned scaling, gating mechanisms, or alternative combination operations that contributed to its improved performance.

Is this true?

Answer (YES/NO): NO